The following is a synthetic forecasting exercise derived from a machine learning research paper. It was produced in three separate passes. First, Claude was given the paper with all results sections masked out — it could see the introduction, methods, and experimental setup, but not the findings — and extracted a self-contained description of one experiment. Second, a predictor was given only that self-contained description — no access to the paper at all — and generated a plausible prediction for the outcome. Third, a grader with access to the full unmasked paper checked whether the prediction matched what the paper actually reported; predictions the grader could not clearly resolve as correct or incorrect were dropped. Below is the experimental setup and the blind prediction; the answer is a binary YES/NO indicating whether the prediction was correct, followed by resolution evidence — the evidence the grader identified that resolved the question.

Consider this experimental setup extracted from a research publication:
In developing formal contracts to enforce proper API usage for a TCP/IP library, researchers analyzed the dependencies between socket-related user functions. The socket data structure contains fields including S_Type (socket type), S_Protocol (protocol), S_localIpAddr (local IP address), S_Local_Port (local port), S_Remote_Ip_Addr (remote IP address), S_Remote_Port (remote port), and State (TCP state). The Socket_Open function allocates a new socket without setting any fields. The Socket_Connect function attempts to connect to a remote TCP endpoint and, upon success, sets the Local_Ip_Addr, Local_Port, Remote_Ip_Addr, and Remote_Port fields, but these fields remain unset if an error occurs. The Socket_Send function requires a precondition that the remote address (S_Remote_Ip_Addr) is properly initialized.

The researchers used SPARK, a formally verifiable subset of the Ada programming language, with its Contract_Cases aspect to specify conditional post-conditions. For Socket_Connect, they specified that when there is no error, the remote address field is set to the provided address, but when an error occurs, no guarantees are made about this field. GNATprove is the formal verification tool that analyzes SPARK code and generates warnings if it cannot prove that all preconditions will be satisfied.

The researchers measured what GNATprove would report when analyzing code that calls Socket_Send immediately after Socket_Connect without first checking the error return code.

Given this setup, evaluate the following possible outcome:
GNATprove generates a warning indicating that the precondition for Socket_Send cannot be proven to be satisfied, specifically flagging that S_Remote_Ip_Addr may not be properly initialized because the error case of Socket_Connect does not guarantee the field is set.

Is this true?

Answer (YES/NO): YES